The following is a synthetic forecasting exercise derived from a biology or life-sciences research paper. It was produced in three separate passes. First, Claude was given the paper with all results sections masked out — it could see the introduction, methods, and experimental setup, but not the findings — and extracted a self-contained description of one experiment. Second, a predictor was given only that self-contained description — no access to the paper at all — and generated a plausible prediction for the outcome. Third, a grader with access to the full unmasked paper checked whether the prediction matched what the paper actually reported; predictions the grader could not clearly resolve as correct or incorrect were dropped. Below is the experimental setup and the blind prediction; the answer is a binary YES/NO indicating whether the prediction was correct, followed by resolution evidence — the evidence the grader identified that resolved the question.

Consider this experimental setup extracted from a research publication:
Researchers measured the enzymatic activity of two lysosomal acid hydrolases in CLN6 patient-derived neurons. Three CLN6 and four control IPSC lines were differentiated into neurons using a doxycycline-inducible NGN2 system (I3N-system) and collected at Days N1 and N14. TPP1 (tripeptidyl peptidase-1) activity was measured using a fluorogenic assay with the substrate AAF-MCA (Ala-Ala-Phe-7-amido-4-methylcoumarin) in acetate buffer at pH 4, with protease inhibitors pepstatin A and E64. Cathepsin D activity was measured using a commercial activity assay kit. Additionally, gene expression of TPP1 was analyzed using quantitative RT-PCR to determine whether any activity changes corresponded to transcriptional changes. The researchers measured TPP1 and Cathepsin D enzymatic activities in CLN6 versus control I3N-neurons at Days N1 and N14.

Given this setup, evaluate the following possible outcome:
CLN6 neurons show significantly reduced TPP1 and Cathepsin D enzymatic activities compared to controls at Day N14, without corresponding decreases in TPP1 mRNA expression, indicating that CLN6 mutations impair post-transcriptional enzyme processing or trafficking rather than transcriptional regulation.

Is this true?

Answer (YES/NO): NO